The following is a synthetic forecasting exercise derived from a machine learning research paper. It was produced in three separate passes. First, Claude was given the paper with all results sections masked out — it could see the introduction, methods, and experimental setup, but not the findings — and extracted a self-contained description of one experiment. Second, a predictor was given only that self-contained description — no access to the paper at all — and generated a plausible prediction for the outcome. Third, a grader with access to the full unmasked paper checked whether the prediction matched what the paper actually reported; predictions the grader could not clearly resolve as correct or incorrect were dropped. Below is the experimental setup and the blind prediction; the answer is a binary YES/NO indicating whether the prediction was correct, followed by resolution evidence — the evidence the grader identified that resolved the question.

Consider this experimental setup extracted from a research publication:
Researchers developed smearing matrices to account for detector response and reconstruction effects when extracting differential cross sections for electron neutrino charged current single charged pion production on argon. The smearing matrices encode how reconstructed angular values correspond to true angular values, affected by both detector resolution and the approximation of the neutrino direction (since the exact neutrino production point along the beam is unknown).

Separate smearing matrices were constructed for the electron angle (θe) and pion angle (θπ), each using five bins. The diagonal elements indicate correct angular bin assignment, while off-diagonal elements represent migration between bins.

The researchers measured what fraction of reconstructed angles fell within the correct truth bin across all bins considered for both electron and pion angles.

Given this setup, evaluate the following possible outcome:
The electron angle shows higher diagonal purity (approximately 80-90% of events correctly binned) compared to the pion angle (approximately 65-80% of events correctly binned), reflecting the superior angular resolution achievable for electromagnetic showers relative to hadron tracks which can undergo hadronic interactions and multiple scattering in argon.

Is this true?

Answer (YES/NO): NO